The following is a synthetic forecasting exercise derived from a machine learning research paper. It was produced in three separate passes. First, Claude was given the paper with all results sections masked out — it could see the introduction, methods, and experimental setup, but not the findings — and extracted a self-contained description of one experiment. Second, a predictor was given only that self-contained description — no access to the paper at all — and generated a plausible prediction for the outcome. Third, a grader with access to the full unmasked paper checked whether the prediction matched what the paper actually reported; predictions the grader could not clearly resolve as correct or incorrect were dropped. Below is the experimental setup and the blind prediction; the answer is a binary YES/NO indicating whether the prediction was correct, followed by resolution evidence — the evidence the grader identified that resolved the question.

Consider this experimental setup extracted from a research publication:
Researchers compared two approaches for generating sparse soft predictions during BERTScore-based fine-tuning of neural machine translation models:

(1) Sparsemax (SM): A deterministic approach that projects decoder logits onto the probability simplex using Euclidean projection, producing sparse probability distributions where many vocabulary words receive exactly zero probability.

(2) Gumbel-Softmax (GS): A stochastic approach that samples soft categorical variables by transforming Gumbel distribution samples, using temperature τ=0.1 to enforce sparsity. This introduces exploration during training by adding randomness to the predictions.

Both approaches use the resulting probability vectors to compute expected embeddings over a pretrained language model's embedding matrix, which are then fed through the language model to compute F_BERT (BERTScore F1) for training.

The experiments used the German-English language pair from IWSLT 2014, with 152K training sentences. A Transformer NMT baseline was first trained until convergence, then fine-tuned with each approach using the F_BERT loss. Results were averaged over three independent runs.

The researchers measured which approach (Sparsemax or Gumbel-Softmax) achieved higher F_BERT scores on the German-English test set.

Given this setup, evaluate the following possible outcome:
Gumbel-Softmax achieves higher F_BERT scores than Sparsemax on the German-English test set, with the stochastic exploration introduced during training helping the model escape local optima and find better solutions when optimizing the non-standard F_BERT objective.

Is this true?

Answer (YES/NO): YES